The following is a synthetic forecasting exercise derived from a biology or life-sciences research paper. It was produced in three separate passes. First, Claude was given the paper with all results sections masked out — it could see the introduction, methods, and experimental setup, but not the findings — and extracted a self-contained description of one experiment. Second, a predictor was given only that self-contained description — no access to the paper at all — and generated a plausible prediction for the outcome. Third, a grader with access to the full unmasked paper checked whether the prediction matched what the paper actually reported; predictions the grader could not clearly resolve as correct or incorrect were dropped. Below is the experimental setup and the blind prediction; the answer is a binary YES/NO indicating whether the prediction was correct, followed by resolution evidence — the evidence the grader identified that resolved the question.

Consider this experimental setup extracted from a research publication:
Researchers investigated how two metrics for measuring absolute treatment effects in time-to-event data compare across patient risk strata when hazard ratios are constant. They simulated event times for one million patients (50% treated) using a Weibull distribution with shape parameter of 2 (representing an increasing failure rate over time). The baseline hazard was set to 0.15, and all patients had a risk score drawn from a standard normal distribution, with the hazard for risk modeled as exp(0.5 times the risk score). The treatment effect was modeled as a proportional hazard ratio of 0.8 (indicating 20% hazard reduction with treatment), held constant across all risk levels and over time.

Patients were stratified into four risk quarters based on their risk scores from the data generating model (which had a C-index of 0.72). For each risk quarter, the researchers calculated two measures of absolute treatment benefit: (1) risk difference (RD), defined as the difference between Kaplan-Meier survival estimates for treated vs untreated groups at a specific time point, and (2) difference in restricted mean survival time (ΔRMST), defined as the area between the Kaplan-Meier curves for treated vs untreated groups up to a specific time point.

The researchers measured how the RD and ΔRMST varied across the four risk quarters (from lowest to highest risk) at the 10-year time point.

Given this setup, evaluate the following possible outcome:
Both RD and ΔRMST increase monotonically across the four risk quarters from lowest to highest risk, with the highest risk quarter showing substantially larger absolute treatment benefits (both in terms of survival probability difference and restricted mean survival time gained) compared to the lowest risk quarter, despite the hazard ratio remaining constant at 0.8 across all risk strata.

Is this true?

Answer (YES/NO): NO